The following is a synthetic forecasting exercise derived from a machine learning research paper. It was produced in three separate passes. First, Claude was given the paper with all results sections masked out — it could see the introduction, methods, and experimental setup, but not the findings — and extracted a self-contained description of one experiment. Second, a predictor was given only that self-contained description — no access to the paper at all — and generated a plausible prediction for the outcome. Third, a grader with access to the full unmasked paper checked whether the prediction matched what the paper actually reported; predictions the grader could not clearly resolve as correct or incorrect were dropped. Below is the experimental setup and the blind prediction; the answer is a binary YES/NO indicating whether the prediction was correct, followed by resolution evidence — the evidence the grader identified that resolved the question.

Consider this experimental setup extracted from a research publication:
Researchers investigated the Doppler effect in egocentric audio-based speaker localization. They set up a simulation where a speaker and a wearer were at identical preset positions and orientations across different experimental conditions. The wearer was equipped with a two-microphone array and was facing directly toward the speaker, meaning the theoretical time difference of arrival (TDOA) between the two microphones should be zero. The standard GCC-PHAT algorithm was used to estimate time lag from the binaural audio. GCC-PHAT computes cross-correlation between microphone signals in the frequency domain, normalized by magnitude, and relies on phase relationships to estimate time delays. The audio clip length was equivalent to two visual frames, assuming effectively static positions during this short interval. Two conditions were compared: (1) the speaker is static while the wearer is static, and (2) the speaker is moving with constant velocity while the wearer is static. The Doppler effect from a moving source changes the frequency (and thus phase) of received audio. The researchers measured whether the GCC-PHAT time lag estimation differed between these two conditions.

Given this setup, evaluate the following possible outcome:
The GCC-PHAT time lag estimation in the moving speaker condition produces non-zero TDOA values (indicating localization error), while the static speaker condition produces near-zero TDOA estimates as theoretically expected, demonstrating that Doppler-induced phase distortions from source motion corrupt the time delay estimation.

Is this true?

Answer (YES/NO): NO